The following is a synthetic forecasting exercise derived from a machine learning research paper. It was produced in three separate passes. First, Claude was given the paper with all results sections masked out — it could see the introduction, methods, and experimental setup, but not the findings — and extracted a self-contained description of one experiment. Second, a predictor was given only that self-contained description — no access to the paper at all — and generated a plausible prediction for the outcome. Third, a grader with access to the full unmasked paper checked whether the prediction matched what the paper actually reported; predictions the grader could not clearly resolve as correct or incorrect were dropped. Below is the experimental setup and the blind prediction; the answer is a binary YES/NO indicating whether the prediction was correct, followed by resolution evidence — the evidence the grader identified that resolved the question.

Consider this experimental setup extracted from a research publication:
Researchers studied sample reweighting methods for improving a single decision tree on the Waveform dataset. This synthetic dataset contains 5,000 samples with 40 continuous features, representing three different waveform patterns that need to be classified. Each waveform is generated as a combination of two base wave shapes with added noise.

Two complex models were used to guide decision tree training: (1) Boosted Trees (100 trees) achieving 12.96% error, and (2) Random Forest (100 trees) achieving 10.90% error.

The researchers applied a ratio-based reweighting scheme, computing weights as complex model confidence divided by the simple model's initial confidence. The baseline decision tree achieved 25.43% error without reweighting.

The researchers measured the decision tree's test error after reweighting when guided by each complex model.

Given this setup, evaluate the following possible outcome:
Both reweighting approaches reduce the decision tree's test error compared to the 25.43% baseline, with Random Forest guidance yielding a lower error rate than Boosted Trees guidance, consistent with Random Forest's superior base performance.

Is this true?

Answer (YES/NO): NO